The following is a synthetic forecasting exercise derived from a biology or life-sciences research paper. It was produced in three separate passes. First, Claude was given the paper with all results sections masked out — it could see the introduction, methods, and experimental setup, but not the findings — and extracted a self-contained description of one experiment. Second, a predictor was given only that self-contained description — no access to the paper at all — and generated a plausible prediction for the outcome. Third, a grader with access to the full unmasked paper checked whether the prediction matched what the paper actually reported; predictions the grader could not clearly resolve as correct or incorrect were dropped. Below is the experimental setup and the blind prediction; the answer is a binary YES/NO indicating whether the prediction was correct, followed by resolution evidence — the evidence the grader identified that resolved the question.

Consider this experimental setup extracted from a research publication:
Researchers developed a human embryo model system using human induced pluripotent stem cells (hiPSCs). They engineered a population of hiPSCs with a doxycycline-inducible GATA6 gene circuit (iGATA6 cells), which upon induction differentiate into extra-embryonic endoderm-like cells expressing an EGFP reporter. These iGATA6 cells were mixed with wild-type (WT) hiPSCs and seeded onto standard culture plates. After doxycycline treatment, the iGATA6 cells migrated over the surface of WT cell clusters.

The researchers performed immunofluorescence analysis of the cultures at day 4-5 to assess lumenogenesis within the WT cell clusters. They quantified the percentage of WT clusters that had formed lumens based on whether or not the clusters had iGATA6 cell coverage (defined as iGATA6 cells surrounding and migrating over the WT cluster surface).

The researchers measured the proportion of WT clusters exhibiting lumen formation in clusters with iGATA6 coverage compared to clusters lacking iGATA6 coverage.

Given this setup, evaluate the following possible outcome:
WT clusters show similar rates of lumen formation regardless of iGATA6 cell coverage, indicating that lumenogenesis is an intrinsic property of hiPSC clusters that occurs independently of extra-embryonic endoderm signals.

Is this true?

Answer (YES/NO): NO